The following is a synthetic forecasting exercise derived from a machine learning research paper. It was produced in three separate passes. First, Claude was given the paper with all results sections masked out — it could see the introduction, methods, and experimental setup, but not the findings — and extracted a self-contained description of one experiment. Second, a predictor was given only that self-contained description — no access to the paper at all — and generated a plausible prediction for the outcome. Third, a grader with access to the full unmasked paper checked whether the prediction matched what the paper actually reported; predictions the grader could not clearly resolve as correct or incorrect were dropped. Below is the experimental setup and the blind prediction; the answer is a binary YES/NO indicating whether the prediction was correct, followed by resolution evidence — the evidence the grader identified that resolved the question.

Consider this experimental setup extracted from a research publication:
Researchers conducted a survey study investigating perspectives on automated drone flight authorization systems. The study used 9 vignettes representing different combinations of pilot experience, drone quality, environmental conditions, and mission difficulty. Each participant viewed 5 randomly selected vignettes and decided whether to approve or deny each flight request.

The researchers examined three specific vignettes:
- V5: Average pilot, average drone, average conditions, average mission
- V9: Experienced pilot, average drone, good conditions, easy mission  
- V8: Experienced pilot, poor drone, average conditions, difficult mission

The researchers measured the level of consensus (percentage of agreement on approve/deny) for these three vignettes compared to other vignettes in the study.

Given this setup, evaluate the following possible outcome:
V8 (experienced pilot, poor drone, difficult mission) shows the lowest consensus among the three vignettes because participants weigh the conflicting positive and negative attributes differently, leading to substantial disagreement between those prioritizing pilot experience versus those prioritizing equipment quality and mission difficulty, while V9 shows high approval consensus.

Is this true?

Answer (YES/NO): NO